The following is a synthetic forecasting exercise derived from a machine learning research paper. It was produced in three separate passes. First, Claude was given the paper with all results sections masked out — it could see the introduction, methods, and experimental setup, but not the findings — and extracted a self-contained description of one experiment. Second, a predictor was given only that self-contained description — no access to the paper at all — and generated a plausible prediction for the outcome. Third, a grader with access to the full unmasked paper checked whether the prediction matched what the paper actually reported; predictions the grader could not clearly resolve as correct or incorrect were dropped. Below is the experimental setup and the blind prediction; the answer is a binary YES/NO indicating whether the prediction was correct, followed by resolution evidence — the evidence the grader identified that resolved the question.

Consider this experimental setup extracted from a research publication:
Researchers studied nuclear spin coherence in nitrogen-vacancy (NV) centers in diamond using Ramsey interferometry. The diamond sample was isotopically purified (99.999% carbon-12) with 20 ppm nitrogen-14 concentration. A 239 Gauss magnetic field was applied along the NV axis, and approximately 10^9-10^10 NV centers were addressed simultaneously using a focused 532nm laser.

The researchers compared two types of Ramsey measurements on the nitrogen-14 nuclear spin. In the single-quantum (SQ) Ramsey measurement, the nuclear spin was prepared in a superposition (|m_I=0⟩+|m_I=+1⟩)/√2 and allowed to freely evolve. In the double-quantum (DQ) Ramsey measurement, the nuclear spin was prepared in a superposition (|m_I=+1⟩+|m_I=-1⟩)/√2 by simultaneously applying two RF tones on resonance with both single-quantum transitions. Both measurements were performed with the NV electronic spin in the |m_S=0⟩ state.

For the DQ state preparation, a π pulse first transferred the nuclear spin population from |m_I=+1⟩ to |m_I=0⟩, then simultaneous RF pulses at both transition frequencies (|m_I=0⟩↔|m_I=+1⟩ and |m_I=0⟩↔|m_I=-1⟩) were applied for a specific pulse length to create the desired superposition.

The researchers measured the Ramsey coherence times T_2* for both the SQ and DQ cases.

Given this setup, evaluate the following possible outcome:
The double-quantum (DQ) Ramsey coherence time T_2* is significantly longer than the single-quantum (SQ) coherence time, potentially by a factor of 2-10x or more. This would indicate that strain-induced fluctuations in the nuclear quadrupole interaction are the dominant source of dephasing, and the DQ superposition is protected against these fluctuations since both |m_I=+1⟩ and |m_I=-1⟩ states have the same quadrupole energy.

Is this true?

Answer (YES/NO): NO